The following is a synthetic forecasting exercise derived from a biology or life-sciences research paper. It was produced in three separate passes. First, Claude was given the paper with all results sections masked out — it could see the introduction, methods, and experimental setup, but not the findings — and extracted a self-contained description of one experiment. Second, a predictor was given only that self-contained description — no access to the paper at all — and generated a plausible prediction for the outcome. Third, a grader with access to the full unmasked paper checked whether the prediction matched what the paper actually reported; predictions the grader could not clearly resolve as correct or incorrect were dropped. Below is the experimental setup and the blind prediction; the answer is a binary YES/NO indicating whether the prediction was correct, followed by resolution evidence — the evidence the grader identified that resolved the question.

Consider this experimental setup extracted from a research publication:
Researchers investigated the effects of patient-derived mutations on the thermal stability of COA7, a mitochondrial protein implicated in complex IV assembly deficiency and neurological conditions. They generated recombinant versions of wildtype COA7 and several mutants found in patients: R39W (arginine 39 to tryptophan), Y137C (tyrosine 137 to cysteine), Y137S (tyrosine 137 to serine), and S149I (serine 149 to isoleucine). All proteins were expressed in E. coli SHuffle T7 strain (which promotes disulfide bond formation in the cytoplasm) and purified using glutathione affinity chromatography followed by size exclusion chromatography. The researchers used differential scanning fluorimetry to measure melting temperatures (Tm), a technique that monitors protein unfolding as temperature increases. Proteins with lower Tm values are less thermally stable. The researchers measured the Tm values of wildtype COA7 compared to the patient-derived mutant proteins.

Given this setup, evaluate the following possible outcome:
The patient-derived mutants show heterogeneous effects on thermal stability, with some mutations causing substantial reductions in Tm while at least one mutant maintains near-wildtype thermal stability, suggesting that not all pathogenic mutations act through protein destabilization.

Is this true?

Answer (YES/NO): NO